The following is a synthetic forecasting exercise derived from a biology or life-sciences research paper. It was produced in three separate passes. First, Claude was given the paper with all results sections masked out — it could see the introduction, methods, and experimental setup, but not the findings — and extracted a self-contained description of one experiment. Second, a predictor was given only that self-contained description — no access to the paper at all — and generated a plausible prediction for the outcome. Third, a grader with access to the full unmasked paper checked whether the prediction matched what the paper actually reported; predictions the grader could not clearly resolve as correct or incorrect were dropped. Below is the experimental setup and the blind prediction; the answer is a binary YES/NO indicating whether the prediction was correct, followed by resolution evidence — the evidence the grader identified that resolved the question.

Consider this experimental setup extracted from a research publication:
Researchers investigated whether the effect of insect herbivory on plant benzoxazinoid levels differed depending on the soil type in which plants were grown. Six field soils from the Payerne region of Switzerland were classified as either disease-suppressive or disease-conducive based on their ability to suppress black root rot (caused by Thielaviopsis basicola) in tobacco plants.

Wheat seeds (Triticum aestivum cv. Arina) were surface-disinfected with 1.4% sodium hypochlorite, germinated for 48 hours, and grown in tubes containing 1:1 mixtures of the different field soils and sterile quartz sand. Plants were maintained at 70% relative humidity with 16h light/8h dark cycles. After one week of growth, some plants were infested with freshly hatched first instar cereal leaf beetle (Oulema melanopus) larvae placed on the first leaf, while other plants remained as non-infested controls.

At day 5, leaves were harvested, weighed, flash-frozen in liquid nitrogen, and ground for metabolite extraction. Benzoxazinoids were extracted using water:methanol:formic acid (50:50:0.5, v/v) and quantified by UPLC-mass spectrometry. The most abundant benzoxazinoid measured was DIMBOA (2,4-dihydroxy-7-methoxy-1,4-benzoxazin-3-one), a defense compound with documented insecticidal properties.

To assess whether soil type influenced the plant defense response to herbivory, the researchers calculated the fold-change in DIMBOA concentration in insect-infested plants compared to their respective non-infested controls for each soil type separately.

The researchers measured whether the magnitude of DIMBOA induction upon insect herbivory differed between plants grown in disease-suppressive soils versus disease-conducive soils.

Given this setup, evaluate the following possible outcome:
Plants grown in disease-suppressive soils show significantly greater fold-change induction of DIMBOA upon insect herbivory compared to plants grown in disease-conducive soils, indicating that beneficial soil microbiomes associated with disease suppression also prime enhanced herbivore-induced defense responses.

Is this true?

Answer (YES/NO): NO